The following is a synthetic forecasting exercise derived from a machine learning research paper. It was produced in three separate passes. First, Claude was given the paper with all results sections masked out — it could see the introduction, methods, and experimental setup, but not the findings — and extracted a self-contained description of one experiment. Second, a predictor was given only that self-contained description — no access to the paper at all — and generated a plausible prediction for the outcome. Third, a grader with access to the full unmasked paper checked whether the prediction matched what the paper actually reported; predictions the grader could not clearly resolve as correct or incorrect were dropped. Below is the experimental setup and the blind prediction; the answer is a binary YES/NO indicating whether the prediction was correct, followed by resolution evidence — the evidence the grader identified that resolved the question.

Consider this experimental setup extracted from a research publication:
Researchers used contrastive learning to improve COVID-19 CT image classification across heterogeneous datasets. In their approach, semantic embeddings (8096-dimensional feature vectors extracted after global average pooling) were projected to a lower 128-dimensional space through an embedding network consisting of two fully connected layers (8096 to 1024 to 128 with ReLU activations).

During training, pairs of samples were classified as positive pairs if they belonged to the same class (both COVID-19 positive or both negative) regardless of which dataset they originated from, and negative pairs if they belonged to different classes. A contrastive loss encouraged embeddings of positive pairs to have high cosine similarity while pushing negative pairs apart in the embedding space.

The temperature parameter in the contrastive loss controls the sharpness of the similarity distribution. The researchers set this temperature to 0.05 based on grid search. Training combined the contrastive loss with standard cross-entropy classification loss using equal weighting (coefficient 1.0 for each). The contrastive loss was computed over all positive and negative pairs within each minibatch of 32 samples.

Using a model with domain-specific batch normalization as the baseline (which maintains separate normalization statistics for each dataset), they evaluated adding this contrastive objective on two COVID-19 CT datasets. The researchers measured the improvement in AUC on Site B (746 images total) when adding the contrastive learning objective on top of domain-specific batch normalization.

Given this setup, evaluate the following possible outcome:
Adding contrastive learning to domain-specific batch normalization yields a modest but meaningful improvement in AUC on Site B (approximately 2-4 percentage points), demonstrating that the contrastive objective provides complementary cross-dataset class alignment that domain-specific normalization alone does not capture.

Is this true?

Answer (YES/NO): NO